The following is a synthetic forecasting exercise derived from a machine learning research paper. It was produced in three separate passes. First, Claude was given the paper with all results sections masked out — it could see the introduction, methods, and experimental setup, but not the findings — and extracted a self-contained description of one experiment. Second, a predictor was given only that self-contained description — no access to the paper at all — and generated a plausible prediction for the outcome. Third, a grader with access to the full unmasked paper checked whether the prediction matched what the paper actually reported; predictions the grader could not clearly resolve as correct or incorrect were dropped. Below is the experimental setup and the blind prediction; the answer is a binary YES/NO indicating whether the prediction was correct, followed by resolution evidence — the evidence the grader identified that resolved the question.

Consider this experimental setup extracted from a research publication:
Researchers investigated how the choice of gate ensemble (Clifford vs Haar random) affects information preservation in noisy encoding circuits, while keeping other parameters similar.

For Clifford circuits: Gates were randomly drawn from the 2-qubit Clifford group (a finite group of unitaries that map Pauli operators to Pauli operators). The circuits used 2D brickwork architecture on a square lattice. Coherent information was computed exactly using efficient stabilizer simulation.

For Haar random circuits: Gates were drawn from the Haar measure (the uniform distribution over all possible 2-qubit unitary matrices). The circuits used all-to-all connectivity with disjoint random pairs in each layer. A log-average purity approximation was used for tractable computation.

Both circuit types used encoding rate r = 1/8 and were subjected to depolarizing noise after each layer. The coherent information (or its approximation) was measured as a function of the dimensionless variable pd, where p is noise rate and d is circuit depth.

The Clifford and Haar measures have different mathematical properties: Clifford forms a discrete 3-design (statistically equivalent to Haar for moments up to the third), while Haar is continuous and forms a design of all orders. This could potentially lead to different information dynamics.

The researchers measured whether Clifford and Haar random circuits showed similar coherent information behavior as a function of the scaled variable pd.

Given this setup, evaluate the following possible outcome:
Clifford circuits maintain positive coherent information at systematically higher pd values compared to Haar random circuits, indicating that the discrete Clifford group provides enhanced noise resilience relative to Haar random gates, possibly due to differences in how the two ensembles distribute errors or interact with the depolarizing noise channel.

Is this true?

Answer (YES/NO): NO